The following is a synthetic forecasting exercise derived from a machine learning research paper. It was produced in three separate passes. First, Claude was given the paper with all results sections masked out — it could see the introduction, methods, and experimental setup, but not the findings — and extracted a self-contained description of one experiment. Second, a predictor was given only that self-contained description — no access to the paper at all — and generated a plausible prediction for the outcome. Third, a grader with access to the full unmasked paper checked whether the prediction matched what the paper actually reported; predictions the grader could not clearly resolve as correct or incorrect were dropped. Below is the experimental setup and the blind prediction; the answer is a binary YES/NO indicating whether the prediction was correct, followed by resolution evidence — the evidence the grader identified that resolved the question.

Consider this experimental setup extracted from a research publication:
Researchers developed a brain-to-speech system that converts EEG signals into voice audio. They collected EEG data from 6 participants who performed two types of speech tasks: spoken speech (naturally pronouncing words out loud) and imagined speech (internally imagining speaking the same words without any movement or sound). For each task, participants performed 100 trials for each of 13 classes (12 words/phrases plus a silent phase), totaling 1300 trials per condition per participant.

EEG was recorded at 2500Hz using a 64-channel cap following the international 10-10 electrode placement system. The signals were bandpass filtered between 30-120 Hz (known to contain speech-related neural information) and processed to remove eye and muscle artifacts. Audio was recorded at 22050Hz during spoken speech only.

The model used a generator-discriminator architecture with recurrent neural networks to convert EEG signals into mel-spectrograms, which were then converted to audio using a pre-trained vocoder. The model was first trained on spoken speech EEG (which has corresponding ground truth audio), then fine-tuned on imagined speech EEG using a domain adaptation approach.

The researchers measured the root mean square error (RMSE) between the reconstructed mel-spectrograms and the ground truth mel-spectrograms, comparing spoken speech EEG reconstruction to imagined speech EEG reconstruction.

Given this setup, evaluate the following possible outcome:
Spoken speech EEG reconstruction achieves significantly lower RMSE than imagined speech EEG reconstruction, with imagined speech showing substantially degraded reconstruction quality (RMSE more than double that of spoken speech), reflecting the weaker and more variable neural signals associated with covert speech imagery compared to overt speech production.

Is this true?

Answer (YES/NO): NO